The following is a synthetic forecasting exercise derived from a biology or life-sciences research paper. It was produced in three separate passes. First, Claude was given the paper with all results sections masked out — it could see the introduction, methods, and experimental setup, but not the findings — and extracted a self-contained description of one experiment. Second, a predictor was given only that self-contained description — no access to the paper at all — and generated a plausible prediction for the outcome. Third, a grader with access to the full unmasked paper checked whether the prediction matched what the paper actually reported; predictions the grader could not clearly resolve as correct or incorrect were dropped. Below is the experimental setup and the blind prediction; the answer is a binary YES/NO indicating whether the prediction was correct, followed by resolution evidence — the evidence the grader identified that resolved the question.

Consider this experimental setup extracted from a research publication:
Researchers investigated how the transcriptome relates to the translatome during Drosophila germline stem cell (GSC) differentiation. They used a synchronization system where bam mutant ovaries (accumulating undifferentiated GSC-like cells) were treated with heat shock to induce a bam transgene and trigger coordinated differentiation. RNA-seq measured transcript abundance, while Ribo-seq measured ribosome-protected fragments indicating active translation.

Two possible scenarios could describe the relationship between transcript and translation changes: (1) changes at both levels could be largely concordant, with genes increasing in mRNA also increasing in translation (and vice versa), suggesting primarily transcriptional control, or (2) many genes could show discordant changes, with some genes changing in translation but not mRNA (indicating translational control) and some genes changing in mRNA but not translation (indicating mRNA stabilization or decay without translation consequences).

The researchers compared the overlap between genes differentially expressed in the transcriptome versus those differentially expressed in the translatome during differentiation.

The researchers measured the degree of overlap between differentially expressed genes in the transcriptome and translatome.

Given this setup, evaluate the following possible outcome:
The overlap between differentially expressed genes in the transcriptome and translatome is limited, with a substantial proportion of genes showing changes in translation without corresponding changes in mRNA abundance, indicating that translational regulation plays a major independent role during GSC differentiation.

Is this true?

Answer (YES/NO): YES